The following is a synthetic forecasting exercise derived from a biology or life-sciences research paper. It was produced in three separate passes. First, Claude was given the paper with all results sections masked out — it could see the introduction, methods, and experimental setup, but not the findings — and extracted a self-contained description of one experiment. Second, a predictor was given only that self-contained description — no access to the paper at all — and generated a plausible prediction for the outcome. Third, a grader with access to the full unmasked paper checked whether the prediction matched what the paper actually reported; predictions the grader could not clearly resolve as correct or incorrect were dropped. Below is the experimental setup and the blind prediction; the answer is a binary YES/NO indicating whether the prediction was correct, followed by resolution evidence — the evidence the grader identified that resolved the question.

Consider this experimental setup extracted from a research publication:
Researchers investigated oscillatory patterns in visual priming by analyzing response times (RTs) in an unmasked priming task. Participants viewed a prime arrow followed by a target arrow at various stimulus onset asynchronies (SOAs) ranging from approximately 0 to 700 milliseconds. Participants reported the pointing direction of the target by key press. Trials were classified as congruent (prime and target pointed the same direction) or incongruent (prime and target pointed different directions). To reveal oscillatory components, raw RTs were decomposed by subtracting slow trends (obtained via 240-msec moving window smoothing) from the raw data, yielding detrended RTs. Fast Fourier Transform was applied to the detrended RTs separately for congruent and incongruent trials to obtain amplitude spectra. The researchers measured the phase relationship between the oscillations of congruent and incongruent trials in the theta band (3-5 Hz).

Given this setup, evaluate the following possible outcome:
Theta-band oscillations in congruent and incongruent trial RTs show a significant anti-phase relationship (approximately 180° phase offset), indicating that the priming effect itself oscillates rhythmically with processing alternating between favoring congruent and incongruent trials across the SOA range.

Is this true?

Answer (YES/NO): YES